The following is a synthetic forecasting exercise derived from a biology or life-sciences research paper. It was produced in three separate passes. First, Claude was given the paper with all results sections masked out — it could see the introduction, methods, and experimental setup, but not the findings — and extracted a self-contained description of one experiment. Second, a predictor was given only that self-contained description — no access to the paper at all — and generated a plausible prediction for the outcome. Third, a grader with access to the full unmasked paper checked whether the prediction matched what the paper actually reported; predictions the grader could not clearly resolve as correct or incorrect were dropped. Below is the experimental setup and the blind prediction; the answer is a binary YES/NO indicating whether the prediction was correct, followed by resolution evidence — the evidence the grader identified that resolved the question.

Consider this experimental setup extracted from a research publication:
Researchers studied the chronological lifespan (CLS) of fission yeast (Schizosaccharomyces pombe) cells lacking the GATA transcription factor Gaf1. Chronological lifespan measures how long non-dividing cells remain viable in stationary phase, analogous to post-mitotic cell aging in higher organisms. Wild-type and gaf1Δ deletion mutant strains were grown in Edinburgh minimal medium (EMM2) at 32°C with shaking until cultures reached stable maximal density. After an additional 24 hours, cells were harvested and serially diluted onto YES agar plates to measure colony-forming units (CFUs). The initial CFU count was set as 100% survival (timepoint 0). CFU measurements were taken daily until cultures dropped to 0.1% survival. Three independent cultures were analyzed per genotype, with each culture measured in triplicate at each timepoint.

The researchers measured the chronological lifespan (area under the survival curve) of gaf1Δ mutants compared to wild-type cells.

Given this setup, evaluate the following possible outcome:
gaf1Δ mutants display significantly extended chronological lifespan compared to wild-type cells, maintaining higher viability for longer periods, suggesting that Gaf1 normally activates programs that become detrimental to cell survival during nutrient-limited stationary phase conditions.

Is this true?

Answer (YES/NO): NO